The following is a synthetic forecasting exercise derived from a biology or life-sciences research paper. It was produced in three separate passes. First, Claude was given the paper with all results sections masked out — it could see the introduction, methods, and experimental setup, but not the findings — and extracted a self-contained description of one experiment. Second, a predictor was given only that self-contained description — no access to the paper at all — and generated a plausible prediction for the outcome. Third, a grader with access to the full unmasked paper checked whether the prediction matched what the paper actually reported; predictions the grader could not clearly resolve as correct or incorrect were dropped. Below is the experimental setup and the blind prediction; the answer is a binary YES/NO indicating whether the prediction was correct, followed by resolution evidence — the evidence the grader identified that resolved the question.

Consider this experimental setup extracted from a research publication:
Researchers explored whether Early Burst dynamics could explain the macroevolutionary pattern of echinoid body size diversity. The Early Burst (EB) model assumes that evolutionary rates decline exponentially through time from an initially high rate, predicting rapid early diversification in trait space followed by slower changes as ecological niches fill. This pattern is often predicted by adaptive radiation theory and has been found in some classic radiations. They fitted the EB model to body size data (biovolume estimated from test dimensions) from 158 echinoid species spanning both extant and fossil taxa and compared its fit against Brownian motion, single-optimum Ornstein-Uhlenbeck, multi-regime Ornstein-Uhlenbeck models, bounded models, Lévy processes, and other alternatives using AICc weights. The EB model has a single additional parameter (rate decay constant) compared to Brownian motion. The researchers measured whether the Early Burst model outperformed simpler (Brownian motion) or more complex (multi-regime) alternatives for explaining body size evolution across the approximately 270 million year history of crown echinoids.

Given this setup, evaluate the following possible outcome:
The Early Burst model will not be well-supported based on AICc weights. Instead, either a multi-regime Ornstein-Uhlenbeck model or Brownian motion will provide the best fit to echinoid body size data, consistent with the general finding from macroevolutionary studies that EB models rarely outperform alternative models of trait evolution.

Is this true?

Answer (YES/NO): YES